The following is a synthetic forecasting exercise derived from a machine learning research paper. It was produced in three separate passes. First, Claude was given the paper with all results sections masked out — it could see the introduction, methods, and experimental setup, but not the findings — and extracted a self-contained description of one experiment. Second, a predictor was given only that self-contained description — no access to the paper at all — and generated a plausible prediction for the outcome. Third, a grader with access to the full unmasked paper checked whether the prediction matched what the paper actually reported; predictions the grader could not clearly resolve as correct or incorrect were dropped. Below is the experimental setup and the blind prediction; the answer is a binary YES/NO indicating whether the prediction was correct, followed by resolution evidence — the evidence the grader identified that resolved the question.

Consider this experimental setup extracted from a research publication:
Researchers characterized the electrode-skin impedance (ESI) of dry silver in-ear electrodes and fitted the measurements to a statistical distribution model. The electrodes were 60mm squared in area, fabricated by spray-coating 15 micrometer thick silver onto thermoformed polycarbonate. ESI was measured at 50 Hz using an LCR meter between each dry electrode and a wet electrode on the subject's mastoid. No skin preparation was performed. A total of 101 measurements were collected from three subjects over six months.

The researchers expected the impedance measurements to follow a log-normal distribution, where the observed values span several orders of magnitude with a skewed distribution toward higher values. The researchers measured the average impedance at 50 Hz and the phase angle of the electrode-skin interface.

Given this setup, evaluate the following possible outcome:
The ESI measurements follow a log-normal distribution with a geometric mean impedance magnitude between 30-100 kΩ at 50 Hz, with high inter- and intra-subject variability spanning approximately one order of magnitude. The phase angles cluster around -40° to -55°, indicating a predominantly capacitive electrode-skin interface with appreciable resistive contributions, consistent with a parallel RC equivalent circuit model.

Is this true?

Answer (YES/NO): NO